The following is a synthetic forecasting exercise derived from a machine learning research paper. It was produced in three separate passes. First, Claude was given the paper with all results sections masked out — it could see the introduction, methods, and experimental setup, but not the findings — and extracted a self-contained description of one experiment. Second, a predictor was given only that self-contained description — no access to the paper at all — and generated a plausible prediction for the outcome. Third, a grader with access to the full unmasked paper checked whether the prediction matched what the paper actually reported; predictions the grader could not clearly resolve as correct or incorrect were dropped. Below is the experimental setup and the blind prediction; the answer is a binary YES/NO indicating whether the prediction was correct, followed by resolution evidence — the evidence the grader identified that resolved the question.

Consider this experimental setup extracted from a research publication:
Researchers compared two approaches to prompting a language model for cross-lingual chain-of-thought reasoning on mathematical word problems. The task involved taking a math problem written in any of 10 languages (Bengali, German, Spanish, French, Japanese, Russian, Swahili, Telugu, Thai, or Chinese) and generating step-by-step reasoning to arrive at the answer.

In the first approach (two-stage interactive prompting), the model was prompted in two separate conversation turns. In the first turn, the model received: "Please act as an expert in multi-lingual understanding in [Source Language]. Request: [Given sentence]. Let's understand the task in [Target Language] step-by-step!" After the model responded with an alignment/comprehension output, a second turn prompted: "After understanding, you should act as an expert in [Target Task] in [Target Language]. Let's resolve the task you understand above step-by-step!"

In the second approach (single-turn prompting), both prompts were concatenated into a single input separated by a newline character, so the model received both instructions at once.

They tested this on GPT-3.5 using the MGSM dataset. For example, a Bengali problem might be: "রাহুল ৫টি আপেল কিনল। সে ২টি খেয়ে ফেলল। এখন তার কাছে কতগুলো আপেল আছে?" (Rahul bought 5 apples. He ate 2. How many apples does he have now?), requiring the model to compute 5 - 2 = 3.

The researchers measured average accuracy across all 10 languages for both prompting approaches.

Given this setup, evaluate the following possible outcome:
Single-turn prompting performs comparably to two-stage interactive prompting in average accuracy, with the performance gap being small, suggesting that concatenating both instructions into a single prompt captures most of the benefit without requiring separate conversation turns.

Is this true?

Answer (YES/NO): NO